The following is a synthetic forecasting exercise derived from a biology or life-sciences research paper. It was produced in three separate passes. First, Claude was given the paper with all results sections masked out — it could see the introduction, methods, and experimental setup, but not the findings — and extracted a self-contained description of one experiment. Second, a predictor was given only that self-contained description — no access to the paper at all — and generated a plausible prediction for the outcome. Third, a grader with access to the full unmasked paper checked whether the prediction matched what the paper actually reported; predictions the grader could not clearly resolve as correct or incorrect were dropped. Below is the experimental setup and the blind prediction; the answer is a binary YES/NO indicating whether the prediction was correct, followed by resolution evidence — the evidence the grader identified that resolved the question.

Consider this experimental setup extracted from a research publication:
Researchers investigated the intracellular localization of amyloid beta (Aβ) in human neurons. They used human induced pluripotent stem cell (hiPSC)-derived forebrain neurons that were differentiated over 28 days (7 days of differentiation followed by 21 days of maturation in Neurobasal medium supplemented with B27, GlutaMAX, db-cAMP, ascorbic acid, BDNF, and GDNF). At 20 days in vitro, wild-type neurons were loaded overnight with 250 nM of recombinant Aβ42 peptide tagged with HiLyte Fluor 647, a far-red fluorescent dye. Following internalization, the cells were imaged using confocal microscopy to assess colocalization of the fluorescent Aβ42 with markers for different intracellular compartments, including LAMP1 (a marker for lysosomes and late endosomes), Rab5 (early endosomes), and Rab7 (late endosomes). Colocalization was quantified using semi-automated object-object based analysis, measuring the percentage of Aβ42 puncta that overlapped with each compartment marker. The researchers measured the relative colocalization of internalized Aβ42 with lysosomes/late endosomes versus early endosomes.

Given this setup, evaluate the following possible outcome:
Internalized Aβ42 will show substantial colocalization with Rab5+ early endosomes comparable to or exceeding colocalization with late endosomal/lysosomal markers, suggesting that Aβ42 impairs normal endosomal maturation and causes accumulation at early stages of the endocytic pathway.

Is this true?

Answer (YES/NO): NO